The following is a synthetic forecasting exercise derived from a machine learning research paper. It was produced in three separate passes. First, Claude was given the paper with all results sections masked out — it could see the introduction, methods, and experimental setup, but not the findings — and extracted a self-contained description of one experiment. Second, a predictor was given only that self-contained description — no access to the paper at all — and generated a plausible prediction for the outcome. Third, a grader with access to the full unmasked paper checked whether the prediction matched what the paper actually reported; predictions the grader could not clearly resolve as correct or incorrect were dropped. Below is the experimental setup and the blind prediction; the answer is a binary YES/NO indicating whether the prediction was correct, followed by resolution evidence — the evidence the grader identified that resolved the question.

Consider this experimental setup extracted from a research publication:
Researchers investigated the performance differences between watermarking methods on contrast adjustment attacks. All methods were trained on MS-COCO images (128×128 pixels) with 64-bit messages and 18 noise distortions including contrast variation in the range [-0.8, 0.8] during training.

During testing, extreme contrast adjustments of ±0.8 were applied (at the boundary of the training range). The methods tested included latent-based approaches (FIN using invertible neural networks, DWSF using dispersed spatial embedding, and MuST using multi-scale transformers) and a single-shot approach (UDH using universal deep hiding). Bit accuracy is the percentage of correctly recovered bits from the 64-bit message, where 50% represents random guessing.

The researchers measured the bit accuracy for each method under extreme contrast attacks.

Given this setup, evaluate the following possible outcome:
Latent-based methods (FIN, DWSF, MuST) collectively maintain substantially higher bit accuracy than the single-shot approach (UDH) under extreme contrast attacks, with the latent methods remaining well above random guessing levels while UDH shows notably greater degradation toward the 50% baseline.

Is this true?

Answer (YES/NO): NO